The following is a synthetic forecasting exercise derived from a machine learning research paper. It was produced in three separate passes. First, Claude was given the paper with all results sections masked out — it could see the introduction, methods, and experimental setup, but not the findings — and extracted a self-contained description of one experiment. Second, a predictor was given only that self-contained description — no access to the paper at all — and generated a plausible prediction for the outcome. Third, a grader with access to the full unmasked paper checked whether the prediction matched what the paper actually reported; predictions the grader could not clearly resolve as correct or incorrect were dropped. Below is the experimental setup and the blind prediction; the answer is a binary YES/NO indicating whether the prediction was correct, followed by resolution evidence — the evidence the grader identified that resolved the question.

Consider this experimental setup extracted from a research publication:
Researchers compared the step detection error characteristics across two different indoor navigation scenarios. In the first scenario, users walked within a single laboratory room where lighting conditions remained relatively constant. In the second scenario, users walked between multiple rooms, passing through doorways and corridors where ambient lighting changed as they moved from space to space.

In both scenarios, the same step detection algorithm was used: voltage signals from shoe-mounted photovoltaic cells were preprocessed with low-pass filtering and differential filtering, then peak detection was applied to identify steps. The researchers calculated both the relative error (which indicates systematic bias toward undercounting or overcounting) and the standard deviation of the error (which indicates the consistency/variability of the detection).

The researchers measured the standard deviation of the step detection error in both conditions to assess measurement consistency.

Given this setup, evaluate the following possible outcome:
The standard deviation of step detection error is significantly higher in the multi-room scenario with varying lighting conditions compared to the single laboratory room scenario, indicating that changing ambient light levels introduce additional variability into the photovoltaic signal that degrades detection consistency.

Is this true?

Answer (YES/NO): YES